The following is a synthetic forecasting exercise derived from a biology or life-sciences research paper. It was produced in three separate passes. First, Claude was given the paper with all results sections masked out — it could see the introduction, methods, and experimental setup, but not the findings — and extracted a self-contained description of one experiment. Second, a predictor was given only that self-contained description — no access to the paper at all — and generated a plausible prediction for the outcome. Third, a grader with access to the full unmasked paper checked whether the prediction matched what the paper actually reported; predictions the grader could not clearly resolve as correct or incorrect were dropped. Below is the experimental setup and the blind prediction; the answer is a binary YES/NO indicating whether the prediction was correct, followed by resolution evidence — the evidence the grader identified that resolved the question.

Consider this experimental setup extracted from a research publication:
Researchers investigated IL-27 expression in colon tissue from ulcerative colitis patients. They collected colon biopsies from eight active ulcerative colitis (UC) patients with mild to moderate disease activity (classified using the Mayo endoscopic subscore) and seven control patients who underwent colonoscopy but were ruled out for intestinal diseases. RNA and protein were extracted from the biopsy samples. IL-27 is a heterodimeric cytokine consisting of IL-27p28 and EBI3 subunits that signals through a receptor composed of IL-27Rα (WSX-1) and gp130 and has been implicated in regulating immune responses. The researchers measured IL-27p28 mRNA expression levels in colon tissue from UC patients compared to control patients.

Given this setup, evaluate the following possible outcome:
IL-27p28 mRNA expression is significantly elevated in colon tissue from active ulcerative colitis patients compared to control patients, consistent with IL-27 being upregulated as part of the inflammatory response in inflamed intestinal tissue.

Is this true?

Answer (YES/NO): NO